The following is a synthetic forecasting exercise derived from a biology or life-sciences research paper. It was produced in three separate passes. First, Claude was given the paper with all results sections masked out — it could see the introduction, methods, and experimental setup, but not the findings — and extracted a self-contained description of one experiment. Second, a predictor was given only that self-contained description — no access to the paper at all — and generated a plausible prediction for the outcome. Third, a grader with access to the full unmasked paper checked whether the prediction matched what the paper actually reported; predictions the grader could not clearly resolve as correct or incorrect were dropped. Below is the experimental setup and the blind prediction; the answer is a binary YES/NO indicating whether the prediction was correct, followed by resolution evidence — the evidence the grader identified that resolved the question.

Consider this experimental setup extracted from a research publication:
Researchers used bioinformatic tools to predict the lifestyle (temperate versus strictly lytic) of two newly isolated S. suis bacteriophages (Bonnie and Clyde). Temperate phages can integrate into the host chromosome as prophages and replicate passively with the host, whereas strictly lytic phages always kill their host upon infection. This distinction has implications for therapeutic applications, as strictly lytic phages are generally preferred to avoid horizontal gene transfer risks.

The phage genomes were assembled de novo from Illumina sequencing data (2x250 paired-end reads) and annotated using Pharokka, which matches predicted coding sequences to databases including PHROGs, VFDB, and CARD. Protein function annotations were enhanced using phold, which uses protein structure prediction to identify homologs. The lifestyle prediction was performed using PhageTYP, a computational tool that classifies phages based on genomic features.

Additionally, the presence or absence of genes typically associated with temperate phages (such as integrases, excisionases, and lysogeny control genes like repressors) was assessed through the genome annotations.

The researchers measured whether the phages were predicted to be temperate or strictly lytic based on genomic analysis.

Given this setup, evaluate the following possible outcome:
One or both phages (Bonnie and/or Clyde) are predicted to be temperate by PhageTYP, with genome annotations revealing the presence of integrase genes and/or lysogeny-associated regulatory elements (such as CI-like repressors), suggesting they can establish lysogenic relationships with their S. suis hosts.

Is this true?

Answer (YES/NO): YES